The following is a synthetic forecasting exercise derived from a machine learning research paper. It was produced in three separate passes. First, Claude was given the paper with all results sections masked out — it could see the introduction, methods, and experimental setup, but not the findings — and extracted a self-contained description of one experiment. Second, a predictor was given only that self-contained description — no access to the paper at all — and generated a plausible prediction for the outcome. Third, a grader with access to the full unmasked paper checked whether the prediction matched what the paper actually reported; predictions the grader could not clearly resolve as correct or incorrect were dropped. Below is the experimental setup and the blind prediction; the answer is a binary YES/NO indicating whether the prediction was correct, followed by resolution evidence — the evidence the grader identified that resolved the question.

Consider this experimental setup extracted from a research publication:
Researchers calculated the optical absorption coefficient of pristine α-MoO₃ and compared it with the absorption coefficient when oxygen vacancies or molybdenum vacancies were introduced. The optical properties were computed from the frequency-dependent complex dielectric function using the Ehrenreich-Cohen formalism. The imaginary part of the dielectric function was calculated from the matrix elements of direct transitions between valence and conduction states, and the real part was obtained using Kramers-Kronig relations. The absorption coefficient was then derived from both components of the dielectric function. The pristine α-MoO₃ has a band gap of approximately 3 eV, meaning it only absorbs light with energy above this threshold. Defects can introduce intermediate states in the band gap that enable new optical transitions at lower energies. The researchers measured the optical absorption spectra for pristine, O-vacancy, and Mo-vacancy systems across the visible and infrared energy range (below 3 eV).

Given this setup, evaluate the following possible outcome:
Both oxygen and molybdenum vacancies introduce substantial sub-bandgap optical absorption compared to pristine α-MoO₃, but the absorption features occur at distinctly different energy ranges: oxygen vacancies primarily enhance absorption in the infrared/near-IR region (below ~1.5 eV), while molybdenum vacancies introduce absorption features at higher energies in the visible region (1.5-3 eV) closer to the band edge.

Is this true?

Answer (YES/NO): NO